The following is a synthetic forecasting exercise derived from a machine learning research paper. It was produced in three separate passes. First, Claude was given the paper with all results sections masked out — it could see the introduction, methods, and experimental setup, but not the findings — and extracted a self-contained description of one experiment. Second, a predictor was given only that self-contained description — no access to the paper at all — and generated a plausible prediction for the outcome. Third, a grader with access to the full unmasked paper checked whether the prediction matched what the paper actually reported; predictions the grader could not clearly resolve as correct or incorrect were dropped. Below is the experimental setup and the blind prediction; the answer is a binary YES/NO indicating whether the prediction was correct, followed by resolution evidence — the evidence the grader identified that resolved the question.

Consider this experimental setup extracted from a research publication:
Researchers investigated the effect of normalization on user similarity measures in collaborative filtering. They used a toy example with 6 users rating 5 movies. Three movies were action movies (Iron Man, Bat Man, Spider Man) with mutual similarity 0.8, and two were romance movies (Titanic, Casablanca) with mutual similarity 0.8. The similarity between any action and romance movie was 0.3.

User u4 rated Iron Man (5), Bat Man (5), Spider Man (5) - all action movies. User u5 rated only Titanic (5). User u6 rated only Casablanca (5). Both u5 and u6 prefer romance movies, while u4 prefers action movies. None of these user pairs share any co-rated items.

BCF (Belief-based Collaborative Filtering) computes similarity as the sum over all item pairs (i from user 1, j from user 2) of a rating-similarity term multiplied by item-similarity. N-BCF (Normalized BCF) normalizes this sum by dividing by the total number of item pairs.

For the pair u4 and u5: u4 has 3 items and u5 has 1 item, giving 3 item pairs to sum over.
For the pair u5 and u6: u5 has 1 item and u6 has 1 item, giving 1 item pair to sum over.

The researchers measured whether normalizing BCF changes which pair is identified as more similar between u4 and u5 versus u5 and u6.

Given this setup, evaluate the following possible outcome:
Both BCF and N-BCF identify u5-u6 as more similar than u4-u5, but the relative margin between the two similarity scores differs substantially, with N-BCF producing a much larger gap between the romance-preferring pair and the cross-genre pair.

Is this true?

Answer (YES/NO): NO